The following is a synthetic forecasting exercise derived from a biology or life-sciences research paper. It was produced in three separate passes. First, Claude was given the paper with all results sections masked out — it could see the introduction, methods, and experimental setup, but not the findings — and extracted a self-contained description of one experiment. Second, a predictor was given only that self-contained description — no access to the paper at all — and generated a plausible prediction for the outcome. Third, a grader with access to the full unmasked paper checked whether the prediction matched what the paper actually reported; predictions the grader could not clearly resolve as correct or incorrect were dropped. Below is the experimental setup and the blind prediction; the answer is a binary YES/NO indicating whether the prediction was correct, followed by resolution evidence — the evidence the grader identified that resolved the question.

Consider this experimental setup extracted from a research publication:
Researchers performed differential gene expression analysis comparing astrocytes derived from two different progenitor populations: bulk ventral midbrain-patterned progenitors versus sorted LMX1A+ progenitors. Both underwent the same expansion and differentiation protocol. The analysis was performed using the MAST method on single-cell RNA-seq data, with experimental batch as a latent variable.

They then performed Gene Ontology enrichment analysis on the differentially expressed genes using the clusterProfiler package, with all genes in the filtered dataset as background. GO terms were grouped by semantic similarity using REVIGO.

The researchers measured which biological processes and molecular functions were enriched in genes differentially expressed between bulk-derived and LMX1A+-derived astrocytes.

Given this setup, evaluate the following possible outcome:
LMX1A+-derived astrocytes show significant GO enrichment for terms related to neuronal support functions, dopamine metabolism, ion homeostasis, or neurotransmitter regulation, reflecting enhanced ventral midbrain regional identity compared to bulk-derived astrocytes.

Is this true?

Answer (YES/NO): NO